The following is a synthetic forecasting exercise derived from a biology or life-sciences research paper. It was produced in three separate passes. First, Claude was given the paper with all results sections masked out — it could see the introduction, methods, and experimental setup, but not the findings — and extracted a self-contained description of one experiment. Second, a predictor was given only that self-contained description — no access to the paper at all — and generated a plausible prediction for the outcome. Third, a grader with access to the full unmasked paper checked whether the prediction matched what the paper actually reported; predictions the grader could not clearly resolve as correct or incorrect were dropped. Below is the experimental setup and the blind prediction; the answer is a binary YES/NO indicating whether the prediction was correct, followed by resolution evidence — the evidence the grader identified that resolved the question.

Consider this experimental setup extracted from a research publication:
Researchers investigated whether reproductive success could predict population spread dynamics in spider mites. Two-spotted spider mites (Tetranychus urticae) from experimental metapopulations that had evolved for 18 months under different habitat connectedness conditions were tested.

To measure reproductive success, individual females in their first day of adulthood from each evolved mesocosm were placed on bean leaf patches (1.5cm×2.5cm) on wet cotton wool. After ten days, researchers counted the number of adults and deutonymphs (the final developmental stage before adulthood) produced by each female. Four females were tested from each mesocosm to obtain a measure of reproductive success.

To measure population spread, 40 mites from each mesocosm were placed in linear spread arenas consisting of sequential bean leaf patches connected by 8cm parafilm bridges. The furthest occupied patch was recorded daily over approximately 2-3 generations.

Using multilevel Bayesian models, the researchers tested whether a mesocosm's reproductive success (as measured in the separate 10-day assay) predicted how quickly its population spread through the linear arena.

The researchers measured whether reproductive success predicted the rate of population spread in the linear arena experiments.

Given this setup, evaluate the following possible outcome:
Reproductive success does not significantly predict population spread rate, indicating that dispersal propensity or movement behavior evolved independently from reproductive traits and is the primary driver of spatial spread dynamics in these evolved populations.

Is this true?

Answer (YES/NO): NO